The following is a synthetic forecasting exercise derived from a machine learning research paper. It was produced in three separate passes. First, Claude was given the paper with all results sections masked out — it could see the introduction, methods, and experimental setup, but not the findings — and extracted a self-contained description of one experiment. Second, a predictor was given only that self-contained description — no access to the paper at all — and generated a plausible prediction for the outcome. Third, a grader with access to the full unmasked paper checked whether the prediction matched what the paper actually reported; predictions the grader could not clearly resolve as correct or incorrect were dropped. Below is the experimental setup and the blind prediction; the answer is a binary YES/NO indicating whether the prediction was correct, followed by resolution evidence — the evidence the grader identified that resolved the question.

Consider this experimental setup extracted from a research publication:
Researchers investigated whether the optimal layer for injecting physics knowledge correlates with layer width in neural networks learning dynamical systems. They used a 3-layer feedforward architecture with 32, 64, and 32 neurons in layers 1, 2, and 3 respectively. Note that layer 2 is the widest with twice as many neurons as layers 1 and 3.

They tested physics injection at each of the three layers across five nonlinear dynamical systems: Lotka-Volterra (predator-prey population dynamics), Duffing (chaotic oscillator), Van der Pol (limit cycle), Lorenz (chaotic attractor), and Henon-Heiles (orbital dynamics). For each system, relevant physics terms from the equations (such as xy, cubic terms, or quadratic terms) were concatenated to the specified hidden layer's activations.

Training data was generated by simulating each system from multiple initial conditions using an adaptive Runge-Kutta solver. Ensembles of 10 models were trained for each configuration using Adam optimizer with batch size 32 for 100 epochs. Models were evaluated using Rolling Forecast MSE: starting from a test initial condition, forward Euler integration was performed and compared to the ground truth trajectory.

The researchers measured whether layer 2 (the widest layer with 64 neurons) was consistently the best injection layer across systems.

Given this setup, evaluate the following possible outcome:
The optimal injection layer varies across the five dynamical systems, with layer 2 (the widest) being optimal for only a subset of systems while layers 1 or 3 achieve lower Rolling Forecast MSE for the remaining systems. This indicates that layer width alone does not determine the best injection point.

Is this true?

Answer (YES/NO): YES